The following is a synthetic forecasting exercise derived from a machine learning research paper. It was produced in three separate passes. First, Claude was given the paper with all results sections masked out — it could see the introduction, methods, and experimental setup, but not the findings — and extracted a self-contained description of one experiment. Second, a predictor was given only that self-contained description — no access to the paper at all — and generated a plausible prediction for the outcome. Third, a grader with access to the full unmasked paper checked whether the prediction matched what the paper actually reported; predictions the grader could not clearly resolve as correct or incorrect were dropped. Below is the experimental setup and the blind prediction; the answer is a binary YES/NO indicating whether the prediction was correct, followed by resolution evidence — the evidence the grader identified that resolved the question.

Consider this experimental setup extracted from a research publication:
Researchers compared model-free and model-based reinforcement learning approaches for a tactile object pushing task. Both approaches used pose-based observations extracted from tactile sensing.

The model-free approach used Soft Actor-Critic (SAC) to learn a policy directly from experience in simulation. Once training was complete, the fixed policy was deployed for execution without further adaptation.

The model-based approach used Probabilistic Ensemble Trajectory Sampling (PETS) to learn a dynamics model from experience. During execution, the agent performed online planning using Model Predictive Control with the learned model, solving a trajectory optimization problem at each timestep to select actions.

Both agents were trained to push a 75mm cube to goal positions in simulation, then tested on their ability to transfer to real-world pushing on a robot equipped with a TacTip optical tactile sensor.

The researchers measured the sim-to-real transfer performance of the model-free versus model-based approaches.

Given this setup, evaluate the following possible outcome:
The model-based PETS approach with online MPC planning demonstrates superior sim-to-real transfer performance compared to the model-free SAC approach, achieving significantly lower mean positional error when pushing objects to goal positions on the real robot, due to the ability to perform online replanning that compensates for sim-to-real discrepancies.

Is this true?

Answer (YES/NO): NO